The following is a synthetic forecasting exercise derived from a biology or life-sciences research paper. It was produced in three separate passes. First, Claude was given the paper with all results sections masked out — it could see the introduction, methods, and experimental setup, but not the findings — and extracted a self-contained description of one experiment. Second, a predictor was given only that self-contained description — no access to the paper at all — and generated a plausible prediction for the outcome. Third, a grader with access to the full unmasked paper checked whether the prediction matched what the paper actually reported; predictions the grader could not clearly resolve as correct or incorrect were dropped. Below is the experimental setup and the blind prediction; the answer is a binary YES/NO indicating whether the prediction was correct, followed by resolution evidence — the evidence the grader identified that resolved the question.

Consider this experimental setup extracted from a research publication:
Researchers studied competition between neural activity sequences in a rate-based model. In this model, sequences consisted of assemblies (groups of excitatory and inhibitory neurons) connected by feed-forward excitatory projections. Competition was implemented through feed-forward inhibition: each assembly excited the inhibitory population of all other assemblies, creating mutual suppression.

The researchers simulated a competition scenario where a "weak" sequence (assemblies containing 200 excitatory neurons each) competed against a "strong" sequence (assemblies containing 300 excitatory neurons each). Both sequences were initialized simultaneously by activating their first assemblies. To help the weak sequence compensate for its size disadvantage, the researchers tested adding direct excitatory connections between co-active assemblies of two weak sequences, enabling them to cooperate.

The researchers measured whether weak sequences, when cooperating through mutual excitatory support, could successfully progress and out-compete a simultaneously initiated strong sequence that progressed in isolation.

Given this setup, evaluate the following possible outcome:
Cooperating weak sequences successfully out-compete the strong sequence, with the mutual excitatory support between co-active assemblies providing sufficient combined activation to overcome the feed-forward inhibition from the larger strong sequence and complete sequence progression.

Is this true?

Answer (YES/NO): YES